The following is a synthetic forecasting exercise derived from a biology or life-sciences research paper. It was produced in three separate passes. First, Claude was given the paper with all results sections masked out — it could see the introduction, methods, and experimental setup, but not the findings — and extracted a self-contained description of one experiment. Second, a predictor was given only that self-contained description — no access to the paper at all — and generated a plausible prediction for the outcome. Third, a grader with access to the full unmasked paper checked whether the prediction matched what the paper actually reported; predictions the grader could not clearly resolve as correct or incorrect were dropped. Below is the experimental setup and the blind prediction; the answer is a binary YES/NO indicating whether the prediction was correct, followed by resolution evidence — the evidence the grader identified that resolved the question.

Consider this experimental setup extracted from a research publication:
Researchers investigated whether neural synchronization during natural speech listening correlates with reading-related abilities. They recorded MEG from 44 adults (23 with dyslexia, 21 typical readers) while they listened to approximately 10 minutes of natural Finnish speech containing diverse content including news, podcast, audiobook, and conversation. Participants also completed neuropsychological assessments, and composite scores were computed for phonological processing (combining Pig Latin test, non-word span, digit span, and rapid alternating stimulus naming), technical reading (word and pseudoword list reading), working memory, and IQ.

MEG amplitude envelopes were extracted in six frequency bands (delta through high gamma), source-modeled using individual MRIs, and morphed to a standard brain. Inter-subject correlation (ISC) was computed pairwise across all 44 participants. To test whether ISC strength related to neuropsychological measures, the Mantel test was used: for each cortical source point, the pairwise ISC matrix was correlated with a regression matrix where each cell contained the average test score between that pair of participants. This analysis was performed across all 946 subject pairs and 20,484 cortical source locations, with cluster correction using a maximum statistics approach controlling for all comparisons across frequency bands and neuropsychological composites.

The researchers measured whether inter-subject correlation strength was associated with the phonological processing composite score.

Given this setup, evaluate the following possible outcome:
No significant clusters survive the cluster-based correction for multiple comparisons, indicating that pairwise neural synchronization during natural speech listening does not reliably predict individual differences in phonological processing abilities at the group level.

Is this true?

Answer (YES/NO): NO